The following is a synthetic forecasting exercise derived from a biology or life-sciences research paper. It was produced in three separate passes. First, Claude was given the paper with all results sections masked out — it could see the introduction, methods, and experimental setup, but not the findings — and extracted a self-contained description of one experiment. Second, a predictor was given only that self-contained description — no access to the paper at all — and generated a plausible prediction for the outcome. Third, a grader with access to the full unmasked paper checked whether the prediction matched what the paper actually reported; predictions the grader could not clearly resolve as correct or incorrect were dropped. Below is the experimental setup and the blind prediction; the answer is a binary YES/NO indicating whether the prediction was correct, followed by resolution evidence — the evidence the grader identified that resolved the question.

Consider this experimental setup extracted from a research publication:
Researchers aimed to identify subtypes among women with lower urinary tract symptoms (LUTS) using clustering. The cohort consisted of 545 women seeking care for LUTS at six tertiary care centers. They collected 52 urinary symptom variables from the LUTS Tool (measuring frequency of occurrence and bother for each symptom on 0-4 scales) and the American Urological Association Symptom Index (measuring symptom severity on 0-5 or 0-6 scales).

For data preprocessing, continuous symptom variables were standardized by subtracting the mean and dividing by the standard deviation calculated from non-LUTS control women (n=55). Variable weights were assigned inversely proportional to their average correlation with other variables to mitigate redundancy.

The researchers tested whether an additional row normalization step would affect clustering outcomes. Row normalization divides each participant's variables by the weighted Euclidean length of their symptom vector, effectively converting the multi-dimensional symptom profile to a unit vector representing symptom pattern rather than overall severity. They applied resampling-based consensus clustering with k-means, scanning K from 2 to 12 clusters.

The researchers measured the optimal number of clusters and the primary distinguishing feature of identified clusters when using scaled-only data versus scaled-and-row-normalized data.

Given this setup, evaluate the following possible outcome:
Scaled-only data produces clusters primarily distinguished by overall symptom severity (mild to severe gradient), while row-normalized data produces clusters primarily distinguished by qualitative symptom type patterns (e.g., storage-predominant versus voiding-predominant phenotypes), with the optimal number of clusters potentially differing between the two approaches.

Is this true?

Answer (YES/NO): YES